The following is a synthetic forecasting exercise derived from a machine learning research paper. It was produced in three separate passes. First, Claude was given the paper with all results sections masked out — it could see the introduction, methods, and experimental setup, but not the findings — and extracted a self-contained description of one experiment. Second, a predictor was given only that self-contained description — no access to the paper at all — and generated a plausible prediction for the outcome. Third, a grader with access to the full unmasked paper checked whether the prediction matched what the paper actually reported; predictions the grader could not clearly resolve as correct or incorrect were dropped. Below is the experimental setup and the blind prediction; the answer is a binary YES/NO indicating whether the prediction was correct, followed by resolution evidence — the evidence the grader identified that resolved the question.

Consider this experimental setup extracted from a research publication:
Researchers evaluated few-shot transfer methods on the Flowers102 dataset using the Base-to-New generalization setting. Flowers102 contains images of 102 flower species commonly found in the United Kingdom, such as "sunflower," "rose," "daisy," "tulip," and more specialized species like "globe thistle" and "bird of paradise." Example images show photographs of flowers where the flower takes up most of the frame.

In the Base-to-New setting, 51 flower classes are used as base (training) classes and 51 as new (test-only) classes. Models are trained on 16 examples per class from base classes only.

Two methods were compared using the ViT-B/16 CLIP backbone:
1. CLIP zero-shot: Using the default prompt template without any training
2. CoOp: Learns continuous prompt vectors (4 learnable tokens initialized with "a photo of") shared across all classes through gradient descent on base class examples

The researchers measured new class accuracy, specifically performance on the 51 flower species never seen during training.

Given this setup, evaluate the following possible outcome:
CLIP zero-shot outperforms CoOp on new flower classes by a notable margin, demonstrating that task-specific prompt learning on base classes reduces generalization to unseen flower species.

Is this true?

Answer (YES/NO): YES